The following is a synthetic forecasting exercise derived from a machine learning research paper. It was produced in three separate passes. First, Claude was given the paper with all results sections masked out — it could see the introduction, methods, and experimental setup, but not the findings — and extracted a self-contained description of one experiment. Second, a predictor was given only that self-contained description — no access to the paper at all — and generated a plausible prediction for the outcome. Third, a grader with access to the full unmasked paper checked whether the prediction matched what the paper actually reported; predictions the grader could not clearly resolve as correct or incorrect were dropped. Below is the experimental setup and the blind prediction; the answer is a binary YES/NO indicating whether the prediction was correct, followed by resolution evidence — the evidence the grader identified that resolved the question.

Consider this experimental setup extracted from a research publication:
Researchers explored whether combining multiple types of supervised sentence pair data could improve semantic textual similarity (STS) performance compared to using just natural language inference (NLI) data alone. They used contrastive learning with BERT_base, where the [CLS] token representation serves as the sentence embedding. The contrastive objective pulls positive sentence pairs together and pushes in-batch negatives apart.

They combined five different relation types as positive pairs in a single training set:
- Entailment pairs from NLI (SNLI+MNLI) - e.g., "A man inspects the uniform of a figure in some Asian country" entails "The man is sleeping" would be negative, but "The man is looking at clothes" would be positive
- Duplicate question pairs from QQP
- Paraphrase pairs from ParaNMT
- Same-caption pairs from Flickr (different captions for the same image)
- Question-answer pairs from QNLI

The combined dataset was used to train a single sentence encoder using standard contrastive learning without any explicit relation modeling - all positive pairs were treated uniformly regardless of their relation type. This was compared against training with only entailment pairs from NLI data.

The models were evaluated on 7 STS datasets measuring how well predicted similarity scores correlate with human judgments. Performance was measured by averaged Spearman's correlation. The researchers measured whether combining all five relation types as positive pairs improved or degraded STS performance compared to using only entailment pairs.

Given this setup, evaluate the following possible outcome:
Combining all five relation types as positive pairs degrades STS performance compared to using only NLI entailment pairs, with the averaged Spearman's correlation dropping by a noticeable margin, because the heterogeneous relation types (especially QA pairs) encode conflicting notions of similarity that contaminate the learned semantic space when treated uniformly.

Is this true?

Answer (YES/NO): YES